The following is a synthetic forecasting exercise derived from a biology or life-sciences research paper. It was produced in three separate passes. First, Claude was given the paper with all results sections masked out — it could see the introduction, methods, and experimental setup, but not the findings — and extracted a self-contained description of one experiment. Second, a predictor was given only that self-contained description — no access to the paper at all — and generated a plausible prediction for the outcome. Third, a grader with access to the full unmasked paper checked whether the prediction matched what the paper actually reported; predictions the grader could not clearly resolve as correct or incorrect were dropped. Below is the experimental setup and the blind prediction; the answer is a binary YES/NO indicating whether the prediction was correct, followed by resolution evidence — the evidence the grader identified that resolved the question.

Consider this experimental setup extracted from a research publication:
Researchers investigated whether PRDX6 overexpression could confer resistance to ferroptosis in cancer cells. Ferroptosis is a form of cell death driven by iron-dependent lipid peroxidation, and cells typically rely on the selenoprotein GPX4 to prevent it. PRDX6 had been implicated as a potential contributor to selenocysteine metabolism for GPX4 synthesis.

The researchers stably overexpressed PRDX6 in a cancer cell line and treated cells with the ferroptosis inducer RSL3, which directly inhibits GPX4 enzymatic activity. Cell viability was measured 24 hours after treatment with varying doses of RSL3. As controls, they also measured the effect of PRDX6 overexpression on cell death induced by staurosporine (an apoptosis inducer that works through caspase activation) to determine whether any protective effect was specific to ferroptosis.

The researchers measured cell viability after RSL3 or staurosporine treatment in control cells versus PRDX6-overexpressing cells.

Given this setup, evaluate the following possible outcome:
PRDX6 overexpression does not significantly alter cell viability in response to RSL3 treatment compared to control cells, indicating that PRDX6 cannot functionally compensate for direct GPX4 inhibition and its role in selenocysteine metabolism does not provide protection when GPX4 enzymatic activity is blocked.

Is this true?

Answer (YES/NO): YES